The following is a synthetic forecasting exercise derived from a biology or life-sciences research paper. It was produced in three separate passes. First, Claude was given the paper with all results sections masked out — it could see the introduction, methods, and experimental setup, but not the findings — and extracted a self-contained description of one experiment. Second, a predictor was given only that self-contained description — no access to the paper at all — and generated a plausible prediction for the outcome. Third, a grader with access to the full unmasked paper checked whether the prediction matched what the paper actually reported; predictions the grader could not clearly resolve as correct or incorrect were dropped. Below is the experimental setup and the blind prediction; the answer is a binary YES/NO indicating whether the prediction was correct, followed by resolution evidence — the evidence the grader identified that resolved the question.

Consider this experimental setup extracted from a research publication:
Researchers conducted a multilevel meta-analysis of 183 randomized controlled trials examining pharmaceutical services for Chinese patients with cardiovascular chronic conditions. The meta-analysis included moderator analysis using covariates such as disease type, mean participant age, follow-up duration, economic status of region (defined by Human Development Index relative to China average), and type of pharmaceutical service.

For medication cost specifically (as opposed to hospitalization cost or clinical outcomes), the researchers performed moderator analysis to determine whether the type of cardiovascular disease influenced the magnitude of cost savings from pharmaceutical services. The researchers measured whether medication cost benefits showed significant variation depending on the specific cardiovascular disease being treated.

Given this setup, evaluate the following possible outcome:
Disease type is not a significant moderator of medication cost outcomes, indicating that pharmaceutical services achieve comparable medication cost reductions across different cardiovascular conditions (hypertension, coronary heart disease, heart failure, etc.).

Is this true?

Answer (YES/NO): NO